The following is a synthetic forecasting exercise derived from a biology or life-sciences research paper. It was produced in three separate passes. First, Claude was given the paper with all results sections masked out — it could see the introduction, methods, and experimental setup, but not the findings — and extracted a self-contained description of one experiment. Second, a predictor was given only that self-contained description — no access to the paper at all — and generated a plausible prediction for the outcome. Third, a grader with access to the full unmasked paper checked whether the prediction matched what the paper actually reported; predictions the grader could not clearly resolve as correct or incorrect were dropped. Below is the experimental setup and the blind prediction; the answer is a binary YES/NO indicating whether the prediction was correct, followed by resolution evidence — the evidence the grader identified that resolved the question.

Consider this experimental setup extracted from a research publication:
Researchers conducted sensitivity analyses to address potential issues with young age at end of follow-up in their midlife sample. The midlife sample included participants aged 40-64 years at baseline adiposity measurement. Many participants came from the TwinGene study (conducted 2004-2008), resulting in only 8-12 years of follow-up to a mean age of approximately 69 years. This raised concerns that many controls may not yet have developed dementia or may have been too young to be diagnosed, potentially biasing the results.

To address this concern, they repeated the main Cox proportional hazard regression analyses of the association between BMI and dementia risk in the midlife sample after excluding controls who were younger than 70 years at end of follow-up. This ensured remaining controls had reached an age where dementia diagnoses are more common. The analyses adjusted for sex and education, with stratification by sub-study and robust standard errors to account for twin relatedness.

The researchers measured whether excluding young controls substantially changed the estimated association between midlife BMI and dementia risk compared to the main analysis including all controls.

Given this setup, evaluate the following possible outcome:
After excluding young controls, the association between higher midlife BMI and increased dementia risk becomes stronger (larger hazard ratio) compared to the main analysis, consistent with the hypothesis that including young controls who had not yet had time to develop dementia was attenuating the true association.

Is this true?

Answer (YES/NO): NO